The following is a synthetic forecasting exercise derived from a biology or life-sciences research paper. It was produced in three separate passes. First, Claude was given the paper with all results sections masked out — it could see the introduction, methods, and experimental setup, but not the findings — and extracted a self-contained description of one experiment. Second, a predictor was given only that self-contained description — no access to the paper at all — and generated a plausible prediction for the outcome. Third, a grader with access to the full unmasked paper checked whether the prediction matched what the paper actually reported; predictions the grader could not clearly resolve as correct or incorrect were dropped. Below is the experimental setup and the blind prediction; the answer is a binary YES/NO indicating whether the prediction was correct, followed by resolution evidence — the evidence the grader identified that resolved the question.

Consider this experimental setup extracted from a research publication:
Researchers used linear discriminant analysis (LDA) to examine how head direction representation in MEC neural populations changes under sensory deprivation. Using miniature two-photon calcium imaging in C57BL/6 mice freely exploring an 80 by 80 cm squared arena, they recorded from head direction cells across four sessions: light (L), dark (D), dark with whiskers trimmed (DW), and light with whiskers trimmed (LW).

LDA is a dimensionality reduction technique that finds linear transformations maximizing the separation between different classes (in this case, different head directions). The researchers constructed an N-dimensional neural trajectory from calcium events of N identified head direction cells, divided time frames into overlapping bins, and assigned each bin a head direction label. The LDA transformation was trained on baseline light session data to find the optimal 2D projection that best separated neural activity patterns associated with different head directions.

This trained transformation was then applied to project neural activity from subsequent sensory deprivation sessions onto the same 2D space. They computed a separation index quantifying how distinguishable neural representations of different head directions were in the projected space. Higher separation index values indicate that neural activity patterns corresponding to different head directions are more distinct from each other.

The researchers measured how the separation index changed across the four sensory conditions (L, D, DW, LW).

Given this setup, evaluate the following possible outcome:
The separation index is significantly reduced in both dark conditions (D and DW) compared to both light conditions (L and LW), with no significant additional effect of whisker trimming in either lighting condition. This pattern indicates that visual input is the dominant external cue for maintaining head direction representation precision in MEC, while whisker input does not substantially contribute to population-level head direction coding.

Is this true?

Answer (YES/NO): NO